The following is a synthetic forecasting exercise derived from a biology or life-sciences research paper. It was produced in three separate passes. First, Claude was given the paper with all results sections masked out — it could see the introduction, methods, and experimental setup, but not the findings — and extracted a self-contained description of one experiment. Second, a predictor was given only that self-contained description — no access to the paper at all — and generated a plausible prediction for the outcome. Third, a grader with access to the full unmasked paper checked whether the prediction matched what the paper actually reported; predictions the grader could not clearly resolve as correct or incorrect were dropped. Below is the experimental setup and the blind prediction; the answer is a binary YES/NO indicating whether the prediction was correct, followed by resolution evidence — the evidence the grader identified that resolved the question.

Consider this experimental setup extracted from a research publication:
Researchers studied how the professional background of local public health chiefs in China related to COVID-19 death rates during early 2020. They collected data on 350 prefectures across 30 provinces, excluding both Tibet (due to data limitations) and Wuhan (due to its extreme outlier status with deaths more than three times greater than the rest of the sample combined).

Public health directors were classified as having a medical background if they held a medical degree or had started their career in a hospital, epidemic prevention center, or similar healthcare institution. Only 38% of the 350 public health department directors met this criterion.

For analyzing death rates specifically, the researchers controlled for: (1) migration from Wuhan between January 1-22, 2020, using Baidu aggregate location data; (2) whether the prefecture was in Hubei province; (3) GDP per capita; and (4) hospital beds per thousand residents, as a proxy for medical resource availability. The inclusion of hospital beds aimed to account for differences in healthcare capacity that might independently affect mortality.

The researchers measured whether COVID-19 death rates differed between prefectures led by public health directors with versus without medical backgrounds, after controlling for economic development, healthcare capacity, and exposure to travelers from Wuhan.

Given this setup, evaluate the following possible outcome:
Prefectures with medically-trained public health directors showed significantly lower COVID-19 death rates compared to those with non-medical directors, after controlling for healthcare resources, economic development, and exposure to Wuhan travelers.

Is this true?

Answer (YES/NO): NO